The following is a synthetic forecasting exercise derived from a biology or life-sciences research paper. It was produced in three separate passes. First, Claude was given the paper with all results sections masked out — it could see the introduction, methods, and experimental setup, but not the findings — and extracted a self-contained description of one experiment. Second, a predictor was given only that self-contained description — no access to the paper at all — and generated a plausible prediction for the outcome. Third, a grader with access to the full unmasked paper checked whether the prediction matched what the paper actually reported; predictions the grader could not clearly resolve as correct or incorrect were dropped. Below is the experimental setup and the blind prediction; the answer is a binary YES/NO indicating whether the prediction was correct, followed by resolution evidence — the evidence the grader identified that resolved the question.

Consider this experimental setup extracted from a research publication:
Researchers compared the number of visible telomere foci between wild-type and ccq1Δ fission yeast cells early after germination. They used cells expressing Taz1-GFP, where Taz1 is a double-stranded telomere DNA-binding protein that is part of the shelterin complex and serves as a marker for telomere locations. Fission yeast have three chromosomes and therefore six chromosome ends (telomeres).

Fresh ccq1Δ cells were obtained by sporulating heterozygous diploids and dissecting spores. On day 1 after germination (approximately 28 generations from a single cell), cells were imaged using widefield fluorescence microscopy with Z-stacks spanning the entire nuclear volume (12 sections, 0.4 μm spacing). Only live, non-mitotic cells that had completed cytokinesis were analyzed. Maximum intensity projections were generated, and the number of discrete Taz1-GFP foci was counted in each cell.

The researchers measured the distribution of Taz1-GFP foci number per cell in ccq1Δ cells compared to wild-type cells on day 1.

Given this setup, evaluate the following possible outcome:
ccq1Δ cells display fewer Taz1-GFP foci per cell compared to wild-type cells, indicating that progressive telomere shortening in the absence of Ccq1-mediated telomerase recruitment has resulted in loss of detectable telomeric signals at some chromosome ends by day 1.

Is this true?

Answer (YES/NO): YES